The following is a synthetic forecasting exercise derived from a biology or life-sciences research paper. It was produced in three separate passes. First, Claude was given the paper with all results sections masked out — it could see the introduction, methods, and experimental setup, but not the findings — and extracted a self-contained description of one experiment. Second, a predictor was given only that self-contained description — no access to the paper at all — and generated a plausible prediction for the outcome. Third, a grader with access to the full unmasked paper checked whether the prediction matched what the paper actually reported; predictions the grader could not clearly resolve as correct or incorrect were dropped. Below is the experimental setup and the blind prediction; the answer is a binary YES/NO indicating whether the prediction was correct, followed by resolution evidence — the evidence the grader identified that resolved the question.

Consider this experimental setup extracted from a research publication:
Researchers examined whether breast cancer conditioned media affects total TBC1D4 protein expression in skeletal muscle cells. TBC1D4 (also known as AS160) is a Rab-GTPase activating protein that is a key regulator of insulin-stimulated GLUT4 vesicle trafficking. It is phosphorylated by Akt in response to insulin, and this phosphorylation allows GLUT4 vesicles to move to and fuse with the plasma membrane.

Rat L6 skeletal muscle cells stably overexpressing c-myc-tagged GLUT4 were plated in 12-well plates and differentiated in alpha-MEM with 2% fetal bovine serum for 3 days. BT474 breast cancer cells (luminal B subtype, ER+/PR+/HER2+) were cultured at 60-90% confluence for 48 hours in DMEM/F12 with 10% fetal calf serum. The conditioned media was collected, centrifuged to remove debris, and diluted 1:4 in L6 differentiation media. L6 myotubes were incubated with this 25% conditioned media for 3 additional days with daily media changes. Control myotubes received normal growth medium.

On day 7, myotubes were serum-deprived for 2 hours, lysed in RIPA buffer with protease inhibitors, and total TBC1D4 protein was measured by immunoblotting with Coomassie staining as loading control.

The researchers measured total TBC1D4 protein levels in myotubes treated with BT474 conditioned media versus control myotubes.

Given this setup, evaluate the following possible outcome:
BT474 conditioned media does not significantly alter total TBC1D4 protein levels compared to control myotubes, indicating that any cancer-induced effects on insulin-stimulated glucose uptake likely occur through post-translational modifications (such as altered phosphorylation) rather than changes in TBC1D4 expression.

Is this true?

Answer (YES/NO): YES